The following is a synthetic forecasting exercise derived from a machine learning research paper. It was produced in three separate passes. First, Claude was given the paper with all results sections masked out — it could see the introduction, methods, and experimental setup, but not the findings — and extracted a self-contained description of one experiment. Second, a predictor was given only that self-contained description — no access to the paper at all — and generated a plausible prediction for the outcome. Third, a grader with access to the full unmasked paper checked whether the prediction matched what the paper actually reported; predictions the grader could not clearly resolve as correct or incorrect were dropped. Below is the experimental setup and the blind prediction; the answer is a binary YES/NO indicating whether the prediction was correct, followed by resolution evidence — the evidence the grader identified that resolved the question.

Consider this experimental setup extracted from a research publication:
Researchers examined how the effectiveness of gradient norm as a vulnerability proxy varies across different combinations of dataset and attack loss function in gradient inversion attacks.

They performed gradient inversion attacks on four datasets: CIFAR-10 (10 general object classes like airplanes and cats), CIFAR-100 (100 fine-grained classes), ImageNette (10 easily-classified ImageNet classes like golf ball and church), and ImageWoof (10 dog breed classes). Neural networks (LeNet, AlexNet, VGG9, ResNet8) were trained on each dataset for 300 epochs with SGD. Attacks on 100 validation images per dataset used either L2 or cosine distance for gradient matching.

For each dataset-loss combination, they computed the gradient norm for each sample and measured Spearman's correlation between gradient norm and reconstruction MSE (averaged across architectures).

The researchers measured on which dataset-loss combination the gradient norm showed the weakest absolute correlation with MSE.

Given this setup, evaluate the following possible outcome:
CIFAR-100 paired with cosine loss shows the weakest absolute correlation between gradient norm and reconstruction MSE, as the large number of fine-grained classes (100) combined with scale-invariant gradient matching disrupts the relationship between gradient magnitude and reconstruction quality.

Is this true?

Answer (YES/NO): NO